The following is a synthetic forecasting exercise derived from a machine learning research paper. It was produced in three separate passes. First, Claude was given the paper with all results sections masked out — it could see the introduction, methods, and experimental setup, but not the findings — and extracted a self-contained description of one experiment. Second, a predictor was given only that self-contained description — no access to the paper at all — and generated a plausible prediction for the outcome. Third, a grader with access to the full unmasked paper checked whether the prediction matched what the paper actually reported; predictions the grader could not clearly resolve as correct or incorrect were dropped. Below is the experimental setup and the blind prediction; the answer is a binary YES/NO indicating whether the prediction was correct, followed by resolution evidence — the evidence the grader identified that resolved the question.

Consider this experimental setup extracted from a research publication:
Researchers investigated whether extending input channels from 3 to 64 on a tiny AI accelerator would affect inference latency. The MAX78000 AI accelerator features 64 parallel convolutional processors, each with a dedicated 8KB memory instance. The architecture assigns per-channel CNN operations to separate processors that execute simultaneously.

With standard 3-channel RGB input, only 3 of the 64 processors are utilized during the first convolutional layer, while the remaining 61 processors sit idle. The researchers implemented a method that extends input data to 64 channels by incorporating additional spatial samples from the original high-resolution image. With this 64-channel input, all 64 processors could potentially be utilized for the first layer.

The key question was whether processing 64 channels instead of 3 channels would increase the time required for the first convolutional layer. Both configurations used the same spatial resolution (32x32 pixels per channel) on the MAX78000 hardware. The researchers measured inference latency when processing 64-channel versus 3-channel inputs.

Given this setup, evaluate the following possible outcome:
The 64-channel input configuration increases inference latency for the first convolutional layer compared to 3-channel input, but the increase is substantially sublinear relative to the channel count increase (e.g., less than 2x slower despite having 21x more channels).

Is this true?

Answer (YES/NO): NO